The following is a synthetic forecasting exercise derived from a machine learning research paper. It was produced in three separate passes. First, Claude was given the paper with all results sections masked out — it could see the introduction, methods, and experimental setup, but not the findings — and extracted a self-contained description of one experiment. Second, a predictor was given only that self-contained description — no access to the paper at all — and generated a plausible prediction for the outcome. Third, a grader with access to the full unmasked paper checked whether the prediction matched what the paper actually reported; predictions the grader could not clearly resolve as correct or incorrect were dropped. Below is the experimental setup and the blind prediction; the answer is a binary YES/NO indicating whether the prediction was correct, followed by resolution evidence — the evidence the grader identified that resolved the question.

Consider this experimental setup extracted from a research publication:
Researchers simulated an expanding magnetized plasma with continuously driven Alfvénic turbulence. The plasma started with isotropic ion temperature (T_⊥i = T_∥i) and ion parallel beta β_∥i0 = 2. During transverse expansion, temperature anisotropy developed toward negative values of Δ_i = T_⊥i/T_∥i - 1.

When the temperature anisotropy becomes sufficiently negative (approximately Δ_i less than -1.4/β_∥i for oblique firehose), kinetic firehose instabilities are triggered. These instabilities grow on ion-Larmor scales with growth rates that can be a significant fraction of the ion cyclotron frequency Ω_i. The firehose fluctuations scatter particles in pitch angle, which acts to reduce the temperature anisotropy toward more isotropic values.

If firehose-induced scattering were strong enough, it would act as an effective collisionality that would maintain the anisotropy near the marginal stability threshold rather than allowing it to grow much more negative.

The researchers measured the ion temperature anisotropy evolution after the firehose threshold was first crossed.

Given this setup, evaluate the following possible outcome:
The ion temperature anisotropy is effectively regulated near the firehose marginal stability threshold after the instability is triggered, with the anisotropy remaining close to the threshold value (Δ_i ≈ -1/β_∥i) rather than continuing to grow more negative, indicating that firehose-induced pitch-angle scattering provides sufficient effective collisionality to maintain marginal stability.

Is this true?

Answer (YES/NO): NO